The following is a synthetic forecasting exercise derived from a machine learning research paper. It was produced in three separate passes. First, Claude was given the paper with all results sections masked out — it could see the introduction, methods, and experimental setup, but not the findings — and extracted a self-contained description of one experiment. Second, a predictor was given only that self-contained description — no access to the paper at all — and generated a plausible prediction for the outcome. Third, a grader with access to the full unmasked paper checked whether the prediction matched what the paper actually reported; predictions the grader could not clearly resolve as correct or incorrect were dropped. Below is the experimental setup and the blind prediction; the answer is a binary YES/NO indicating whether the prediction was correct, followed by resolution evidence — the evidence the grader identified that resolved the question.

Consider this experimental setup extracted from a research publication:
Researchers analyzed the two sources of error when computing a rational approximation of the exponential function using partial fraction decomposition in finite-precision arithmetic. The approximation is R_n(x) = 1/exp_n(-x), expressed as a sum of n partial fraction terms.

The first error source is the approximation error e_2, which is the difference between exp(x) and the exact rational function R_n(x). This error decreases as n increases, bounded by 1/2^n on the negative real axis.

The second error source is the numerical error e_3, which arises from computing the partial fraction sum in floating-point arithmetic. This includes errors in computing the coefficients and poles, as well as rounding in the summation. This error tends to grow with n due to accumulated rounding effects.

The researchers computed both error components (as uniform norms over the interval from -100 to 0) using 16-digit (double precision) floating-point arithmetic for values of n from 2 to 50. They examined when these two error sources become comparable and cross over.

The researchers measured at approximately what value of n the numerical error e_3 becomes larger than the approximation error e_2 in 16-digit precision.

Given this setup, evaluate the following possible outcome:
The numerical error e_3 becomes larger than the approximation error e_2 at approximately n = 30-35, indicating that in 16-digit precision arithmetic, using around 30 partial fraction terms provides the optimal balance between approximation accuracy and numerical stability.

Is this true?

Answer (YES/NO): YES